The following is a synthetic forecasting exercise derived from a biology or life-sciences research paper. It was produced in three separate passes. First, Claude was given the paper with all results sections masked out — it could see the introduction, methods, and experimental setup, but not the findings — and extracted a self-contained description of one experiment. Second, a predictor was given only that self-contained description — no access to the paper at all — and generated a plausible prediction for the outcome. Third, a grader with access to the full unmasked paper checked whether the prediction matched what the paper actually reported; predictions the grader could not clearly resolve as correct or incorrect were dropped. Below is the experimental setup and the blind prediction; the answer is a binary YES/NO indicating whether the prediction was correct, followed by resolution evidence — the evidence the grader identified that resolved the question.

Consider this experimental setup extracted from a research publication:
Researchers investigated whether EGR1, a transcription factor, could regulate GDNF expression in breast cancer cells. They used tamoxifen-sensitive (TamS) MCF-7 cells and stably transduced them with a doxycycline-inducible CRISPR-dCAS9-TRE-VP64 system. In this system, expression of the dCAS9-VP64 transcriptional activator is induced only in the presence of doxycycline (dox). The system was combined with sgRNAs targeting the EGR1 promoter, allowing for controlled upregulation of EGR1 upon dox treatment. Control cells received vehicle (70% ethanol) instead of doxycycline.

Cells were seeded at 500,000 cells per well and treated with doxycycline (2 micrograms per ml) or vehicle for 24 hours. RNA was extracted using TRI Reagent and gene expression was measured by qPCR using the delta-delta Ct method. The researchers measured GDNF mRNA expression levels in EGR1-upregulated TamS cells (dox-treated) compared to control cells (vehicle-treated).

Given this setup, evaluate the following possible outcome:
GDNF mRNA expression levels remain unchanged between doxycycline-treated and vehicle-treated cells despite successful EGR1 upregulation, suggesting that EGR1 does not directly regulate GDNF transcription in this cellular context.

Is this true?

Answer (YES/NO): NO